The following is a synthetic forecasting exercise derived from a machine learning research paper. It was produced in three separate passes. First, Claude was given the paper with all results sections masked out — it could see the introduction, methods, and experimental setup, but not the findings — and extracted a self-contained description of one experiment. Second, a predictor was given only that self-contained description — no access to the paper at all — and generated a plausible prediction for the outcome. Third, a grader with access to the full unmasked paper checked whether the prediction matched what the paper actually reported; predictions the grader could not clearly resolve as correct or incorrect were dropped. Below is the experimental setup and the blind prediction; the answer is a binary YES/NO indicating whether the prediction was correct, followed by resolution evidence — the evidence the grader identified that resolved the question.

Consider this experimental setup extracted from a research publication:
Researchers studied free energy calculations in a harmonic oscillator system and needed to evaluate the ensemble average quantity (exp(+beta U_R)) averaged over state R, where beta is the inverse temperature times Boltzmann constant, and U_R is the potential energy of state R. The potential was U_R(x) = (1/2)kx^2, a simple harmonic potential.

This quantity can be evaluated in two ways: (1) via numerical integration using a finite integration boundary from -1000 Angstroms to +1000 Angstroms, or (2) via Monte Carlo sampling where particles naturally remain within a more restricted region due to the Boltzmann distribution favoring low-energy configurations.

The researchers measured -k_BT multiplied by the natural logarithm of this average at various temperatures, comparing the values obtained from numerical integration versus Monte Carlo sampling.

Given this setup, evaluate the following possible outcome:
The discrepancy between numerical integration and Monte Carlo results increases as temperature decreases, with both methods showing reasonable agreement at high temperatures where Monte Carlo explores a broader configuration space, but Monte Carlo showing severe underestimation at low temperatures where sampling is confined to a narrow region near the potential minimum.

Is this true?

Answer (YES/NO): NO